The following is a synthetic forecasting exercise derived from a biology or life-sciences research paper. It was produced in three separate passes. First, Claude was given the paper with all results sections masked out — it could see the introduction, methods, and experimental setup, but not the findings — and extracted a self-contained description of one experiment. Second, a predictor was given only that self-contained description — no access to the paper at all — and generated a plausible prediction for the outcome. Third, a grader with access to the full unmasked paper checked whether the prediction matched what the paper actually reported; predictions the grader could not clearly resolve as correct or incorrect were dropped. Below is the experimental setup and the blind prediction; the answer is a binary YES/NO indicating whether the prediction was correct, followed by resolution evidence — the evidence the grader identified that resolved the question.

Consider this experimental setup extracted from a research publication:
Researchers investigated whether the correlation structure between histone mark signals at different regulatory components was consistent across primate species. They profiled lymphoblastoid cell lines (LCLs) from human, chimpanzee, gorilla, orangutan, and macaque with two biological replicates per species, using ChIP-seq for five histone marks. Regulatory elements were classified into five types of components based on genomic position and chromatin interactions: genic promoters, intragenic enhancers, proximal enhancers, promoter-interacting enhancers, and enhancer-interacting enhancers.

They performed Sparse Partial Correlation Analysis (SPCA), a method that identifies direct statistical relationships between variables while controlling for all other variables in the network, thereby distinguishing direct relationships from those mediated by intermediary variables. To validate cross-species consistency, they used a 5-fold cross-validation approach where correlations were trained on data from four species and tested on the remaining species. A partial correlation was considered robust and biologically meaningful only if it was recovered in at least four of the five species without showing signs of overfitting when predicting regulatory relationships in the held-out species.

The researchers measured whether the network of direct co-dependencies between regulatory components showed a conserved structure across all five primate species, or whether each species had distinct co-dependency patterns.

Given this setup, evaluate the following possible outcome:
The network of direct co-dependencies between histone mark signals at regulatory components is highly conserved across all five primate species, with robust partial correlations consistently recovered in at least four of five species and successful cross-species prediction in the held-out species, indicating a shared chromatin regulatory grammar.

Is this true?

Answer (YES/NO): YES